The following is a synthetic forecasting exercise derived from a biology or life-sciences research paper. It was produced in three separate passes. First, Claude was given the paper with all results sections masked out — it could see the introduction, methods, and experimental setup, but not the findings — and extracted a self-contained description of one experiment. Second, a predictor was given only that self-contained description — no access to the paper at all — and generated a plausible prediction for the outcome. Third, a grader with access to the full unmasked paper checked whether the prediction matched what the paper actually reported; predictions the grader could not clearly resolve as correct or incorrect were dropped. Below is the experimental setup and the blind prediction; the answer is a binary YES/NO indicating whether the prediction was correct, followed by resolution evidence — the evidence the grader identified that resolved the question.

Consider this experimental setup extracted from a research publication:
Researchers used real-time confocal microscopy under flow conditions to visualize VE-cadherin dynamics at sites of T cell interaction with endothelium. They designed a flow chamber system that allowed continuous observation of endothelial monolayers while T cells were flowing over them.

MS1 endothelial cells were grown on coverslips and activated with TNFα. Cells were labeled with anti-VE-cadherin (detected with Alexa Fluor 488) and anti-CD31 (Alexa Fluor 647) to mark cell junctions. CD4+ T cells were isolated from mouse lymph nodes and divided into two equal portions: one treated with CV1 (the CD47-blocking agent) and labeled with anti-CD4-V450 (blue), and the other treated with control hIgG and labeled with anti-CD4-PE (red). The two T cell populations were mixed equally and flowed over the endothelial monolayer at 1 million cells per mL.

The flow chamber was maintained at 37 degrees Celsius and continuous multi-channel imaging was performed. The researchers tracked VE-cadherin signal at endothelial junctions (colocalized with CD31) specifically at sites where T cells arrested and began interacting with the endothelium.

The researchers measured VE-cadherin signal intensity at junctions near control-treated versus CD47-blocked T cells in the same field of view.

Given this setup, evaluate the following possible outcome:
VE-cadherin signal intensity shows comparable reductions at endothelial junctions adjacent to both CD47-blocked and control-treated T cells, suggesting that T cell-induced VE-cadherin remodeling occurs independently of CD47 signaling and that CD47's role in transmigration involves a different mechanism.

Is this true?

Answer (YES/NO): NO